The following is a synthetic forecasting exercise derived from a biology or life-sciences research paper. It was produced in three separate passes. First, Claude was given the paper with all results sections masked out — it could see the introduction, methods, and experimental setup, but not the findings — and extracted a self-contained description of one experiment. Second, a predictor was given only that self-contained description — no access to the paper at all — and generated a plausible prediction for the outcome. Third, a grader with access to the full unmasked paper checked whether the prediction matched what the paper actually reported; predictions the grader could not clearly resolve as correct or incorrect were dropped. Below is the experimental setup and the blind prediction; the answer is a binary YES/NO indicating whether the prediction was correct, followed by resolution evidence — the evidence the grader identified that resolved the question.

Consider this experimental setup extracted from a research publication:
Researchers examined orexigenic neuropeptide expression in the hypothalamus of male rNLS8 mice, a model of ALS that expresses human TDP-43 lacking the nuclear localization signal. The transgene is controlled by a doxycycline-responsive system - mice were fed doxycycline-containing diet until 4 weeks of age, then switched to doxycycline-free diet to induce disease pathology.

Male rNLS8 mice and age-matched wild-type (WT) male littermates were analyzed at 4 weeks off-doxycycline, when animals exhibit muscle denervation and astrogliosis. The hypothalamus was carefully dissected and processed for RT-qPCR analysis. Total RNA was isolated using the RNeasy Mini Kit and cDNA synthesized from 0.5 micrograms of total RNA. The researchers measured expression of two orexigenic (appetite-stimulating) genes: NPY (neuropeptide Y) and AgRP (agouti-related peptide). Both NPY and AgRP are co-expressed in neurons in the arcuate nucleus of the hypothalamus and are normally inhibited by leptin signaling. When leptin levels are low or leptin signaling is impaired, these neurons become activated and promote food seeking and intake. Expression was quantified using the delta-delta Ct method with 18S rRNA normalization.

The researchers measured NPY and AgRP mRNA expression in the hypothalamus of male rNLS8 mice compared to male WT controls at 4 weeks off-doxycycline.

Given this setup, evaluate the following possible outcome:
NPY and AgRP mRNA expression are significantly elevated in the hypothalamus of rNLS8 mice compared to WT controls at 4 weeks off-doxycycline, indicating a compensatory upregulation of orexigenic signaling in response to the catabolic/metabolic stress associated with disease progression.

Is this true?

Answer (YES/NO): NO